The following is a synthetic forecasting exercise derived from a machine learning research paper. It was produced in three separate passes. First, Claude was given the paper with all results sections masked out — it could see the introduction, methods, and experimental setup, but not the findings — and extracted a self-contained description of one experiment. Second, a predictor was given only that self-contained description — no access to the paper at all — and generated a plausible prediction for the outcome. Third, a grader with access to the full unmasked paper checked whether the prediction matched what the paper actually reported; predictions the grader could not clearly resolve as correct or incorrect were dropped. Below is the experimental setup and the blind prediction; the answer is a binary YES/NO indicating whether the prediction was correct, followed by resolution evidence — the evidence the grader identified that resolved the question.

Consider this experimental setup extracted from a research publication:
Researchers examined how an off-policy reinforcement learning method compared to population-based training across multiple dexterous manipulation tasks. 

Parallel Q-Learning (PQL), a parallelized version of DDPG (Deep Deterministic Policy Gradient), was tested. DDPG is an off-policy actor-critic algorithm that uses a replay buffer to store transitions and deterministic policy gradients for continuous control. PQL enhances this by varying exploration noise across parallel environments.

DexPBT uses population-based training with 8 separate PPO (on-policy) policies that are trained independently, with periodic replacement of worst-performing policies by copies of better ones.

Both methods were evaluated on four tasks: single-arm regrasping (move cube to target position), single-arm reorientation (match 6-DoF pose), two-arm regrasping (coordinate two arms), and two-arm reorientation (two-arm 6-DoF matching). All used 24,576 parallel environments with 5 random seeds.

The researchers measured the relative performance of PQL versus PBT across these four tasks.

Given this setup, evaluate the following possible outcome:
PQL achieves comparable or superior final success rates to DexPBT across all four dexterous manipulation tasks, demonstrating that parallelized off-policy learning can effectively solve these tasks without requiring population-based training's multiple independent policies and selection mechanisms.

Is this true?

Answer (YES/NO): NO